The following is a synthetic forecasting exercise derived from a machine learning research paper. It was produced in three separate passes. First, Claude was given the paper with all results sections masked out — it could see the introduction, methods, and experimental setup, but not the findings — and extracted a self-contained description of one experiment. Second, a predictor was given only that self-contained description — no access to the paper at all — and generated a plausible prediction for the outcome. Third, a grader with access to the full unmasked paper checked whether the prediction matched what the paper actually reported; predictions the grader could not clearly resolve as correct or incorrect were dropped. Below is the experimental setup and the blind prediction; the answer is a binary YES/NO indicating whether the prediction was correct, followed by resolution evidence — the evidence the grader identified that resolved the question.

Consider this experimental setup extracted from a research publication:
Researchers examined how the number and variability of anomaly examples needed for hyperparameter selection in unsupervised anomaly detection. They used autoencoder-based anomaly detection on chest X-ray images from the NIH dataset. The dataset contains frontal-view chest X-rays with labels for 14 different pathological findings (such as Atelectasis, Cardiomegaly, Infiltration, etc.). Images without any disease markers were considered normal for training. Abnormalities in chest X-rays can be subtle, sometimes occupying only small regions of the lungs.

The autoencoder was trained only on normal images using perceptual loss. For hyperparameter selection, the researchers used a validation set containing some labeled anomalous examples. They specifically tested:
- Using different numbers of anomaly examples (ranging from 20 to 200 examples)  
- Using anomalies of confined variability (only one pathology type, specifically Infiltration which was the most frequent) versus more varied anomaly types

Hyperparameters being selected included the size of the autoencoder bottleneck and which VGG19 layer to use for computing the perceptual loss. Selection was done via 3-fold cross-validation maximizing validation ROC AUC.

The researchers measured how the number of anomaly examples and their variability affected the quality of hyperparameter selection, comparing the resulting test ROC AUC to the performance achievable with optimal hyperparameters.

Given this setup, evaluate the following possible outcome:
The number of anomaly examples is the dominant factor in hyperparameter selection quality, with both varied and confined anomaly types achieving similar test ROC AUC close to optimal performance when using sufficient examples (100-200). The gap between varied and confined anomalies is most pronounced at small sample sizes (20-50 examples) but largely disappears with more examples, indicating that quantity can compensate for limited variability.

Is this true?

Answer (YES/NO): NO